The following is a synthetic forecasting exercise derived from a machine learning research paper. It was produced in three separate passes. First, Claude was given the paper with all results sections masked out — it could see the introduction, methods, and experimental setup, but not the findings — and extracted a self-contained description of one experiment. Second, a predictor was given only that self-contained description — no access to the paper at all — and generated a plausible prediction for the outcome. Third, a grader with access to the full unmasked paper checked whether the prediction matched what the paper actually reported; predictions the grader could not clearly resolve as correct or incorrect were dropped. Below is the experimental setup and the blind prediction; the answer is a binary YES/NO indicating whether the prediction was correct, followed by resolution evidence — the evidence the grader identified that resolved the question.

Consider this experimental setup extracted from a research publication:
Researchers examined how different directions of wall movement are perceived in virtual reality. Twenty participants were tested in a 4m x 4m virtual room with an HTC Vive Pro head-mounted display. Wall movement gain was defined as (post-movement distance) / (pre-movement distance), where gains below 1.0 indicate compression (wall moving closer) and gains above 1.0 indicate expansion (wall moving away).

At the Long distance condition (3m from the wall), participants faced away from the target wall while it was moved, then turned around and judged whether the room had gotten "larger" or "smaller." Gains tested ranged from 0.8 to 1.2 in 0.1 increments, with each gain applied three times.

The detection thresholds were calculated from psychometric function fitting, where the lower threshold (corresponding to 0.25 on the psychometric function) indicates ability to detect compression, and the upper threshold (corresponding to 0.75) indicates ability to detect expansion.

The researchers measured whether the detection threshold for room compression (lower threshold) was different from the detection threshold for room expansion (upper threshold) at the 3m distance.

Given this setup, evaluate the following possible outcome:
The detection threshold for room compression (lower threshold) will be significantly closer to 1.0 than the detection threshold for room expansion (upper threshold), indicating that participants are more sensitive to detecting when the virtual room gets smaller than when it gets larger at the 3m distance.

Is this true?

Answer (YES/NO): NO